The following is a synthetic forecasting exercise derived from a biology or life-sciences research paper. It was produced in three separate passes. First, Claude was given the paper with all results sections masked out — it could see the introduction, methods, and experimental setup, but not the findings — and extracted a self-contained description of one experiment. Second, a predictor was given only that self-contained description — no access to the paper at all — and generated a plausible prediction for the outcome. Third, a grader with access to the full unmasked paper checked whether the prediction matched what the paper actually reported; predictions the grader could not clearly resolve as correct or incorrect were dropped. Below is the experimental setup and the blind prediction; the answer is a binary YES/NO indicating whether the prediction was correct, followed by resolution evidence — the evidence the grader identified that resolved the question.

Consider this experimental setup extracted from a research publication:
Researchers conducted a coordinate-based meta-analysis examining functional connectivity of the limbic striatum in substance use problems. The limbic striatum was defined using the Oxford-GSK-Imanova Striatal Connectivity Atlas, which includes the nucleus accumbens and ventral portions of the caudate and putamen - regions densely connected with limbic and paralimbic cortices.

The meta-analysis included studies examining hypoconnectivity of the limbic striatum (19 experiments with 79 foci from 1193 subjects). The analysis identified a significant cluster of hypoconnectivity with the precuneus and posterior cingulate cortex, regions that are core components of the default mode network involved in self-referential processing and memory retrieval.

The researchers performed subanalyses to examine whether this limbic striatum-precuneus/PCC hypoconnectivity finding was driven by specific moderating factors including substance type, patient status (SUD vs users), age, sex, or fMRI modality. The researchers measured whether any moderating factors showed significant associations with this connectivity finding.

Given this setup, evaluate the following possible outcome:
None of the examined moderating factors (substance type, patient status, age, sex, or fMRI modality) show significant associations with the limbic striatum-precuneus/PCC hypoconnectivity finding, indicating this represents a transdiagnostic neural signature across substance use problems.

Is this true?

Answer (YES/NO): YES